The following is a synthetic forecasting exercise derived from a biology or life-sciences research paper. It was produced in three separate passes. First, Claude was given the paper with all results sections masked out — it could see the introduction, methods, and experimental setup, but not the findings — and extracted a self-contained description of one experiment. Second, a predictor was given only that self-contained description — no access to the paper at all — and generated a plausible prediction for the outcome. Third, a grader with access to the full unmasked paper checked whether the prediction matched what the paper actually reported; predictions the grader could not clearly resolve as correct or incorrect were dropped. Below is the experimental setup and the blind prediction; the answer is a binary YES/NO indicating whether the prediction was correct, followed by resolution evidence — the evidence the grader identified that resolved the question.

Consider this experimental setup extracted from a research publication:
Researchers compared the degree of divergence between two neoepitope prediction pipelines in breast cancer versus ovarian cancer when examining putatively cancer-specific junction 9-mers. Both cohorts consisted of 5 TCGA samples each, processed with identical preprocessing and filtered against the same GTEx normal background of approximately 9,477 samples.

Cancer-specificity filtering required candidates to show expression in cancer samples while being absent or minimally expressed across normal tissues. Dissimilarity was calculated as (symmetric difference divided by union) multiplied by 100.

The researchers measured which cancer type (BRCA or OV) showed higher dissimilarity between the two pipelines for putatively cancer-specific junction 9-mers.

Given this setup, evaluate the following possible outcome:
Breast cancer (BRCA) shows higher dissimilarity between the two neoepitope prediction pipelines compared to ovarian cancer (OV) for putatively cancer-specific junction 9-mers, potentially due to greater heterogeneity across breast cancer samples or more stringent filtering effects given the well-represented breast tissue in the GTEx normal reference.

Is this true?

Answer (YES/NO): YES